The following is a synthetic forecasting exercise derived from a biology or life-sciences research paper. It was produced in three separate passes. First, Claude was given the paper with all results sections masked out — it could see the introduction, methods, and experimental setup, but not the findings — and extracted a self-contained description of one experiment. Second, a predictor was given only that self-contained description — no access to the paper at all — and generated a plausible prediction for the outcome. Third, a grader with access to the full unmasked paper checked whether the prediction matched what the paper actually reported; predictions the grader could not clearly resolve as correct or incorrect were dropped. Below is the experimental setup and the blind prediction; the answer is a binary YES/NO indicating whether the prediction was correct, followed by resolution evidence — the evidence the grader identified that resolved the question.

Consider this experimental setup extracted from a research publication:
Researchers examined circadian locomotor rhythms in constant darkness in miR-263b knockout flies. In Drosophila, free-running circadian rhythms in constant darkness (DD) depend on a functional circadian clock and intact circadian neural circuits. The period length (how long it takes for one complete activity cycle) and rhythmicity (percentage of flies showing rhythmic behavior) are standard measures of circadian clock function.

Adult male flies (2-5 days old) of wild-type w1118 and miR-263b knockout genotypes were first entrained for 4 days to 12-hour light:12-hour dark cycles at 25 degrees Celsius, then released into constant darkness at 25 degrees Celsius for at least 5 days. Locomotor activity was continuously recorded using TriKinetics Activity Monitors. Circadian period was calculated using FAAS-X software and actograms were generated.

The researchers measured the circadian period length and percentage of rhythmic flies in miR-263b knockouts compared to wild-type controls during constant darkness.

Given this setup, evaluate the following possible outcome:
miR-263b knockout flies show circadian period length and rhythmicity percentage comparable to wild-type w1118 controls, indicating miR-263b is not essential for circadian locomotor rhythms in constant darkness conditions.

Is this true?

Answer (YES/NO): NO